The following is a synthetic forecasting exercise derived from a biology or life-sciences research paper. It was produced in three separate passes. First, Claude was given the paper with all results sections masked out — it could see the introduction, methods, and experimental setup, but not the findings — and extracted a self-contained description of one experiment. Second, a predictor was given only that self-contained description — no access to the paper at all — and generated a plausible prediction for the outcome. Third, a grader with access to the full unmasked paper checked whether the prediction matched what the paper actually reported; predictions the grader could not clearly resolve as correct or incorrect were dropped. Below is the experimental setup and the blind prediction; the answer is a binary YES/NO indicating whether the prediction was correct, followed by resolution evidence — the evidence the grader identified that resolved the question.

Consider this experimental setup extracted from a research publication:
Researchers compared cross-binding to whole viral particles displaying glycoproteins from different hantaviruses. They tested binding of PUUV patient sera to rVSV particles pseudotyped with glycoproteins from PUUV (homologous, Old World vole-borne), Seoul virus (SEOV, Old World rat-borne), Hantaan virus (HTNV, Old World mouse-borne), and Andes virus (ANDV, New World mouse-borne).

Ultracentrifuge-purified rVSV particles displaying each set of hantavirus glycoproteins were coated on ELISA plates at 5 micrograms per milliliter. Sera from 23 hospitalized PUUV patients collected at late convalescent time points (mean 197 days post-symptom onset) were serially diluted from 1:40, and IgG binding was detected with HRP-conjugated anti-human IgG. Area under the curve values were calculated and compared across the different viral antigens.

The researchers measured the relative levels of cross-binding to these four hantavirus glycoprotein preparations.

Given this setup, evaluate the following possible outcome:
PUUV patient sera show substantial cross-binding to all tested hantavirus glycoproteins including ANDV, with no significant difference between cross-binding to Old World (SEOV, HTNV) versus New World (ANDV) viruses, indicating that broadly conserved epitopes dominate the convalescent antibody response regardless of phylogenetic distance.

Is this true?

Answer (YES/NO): NO